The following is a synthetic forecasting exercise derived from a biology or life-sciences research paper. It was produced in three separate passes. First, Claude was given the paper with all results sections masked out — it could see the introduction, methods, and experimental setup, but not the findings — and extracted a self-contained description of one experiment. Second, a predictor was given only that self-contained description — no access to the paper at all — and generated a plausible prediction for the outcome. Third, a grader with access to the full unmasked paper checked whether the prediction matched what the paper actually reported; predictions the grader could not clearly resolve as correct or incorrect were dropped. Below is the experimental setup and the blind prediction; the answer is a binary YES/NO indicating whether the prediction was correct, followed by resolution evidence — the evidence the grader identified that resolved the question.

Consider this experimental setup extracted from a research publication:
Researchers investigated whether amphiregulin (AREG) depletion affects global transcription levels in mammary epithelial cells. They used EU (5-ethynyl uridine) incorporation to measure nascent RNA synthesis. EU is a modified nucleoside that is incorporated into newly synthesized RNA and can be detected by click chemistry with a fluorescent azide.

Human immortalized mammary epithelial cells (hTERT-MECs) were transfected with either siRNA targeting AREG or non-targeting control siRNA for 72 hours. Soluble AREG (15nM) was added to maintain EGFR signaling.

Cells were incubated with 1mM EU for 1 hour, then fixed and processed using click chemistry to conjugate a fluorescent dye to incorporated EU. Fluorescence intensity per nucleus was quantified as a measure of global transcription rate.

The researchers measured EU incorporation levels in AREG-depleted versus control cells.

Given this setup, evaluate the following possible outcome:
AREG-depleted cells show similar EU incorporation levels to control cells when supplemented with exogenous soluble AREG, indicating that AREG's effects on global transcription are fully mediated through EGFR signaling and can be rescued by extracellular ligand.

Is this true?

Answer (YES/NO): NO